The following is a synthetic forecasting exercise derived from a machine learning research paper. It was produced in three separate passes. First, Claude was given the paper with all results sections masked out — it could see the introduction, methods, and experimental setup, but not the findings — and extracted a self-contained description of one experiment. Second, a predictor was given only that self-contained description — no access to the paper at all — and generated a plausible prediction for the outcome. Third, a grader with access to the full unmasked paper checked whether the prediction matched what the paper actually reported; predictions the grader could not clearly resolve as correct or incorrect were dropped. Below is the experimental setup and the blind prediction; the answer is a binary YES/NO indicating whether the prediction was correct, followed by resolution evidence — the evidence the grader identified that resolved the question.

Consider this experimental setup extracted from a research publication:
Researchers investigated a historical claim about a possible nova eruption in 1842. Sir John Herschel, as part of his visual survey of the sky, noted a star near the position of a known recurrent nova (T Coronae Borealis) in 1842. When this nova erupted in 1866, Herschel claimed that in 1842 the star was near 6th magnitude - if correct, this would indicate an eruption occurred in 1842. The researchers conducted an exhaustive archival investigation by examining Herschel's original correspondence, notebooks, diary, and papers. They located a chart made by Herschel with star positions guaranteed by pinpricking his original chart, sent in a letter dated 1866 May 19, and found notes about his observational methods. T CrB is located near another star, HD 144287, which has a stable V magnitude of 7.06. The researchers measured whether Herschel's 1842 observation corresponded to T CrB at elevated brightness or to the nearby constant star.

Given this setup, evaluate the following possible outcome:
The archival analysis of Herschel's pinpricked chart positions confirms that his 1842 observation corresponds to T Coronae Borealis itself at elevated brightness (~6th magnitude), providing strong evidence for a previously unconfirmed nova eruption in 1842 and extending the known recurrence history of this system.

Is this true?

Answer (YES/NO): NO